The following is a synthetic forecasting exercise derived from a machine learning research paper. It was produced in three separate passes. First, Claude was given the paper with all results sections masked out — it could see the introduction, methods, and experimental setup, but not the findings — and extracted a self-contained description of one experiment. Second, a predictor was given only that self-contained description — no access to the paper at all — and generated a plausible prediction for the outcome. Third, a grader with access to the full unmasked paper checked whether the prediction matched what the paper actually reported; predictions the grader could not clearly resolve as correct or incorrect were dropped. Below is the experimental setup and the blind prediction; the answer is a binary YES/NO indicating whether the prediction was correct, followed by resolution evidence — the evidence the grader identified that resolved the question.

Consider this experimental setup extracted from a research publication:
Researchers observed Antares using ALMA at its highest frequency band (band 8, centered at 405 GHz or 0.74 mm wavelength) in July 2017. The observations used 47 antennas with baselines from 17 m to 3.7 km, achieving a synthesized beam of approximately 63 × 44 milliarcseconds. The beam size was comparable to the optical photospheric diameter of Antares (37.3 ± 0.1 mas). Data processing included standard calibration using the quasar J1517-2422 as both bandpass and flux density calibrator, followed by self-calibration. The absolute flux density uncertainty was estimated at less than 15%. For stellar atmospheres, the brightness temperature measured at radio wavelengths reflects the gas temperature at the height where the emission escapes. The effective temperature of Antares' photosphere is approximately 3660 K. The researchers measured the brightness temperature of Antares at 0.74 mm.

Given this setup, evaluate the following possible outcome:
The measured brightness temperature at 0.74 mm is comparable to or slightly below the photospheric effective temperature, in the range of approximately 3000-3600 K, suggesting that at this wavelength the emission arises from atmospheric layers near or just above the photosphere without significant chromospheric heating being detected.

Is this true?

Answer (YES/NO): NO